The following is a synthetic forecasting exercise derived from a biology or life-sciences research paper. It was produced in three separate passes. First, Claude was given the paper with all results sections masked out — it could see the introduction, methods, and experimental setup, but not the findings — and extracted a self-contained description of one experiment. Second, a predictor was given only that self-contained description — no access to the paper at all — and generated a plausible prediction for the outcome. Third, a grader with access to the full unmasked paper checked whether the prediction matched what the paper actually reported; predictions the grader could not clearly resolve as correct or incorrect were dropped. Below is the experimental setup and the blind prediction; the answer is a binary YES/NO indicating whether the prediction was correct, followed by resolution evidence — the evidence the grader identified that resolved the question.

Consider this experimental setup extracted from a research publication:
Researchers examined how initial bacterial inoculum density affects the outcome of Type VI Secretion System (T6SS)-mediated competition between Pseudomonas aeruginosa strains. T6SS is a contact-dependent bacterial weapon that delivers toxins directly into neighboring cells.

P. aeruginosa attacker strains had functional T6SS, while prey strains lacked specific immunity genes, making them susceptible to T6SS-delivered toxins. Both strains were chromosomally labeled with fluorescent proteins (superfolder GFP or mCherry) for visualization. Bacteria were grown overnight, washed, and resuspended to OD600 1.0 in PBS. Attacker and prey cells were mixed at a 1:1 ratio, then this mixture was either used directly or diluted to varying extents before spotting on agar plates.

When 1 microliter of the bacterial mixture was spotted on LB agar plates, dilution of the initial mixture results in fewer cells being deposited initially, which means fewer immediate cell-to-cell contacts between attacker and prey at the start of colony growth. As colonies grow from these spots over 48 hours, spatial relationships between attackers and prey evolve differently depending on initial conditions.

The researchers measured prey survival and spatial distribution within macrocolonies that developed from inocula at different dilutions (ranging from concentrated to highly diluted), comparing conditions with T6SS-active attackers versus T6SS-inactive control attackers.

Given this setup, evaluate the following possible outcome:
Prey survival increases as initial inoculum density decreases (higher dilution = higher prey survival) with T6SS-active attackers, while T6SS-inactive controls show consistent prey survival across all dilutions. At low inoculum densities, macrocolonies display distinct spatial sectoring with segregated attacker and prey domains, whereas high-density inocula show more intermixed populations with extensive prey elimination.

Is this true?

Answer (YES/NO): YES